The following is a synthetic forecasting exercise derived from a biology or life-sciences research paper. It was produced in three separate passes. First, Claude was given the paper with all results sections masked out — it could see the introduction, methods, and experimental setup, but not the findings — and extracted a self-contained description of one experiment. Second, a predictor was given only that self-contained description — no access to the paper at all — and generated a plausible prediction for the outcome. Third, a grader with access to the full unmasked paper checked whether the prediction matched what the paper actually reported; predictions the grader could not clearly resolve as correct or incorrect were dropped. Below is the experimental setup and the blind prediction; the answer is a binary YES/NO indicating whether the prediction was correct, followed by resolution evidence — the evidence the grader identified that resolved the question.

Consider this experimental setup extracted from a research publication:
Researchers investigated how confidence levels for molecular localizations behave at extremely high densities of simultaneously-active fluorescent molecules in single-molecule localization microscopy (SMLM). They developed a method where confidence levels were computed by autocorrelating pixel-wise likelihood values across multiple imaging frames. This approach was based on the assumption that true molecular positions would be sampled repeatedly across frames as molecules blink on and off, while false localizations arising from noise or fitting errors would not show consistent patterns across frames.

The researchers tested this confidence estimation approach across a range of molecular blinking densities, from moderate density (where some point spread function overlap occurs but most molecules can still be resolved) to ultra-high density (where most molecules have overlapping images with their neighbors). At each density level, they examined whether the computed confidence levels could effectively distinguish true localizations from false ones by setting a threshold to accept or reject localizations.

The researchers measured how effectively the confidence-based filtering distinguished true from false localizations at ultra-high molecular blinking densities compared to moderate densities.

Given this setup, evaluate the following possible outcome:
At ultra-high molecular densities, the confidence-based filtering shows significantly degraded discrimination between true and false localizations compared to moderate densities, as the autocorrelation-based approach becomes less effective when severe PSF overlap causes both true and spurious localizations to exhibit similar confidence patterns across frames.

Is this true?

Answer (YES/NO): YES